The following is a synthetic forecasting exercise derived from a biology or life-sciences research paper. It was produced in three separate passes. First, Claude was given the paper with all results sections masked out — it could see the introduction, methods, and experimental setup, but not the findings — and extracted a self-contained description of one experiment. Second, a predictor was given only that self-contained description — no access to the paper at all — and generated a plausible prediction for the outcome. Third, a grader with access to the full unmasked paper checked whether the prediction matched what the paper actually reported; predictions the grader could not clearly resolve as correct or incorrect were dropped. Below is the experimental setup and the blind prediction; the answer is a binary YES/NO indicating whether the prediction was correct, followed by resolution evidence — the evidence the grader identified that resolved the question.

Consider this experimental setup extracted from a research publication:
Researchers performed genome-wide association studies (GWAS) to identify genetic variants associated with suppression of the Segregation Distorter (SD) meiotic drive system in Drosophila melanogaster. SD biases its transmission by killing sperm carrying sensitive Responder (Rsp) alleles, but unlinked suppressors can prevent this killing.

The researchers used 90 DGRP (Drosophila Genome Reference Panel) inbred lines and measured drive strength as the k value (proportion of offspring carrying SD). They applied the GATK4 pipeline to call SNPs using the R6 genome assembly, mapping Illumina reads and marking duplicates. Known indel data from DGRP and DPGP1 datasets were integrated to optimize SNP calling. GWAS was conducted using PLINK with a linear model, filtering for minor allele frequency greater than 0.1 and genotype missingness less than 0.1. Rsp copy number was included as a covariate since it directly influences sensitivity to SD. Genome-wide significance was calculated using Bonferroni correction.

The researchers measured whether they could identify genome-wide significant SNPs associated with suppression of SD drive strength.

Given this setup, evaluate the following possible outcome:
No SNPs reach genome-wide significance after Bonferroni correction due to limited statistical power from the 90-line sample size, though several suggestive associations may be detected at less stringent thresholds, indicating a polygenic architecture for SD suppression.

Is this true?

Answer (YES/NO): NO